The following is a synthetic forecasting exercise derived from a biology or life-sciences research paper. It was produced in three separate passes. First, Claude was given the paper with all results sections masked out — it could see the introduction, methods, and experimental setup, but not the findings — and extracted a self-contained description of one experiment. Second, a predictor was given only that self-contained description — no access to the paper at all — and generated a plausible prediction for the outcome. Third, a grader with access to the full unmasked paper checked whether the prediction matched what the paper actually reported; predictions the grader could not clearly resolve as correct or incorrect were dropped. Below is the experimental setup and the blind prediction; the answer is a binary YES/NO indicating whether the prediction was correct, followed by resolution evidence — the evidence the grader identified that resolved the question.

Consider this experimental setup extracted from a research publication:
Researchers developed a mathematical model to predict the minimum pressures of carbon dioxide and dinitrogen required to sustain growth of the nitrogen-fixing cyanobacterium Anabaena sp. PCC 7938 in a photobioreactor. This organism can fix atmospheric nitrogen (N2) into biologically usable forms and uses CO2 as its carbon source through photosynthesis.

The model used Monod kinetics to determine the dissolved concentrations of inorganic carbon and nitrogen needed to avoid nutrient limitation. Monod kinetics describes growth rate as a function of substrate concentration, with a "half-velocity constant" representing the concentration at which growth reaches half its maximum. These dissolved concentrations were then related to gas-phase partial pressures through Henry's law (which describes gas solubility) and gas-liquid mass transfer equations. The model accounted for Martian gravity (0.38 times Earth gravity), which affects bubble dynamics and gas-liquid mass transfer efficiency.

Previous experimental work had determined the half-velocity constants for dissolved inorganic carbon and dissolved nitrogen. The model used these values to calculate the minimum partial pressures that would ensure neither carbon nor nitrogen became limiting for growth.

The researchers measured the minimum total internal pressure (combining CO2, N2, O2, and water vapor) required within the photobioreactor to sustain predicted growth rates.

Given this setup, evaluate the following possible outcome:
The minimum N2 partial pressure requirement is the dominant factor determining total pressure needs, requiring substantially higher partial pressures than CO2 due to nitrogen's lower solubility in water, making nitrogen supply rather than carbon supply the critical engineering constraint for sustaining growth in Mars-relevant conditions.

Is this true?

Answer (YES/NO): NO